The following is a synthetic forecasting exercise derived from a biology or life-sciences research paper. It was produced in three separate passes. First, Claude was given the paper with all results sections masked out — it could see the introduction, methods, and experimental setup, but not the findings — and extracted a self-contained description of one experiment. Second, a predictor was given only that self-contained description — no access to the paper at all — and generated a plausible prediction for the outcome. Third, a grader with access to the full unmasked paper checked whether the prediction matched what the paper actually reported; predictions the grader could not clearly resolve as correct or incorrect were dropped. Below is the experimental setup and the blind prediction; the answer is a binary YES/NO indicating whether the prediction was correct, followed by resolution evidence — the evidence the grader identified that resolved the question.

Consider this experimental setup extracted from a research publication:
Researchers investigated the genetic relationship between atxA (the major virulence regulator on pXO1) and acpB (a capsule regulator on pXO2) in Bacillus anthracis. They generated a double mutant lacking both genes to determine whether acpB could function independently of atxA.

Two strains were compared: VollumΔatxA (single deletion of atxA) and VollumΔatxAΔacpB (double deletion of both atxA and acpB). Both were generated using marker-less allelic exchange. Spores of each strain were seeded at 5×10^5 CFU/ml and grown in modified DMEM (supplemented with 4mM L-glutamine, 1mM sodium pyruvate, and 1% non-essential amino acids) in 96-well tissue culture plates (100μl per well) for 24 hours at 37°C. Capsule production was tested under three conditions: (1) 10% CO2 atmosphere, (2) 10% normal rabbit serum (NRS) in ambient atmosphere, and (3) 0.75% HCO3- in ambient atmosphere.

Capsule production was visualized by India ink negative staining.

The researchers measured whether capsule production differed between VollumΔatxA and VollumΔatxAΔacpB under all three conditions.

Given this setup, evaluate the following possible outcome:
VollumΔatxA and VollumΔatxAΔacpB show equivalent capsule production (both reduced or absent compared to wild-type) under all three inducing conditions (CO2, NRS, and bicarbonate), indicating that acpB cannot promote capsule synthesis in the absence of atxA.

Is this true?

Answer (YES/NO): YES